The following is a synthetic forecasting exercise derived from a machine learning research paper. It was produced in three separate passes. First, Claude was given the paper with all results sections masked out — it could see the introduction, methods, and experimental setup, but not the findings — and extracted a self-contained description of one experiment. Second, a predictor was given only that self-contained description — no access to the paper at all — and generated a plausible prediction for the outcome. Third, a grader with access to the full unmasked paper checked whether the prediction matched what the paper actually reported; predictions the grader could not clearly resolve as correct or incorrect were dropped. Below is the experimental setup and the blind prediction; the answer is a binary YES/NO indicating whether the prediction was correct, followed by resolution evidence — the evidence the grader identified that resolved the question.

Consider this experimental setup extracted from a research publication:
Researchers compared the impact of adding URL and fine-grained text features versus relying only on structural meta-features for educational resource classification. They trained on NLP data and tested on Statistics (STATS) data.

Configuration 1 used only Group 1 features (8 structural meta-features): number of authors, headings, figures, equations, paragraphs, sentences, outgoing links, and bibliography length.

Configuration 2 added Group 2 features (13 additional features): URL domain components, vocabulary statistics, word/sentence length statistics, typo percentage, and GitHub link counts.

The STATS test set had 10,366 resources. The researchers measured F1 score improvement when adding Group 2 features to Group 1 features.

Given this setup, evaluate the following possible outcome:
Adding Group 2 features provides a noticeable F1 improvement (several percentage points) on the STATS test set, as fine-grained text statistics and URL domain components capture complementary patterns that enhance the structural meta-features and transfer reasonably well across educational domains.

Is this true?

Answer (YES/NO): YES